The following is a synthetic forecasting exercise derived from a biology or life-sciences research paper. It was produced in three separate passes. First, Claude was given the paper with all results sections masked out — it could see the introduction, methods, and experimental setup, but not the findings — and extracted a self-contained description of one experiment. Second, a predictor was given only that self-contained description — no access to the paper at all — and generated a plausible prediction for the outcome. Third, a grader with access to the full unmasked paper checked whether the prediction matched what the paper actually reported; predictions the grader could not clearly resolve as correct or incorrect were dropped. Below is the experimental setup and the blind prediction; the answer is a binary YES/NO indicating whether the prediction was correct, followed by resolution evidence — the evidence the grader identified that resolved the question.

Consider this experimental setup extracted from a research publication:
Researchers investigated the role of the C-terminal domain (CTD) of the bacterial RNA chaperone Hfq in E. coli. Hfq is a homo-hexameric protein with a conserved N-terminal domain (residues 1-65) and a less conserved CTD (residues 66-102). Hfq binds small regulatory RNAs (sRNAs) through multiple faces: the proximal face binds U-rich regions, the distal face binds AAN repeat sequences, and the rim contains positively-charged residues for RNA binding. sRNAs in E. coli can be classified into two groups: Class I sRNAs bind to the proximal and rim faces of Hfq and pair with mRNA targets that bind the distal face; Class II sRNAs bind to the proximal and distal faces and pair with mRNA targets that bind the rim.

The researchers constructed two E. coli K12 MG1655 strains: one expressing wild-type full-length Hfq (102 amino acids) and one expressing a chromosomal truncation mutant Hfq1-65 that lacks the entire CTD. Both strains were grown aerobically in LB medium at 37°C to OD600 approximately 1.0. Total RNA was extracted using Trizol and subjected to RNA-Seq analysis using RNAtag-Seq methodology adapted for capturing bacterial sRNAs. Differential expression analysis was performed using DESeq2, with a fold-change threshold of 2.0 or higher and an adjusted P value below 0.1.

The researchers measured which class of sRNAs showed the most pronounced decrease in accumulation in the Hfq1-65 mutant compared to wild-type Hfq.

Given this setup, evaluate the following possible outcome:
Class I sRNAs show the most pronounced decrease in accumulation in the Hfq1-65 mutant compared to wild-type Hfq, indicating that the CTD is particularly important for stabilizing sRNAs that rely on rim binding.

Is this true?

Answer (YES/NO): NO